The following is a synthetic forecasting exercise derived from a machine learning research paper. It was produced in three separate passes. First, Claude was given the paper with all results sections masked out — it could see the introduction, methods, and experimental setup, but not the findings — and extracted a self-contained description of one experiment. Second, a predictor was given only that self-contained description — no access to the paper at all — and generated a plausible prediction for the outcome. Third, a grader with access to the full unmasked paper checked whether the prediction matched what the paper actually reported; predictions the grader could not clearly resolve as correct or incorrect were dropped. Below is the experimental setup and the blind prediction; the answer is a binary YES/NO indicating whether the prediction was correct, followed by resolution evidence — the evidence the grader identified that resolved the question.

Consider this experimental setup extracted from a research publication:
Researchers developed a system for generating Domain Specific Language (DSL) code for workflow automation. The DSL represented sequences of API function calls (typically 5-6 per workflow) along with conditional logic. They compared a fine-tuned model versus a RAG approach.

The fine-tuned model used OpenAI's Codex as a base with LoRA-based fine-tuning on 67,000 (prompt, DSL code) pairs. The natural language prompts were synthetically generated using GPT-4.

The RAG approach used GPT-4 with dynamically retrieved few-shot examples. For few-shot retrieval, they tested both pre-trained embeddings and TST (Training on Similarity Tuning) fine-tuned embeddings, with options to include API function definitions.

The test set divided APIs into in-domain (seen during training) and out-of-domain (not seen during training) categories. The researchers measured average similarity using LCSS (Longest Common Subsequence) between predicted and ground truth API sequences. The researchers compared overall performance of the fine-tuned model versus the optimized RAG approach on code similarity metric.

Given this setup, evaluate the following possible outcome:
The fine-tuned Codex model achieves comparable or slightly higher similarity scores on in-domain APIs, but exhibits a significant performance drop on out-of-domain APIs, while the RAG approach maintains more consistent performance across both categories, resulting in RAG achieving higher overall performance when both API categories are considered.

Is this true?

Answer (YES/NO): NO